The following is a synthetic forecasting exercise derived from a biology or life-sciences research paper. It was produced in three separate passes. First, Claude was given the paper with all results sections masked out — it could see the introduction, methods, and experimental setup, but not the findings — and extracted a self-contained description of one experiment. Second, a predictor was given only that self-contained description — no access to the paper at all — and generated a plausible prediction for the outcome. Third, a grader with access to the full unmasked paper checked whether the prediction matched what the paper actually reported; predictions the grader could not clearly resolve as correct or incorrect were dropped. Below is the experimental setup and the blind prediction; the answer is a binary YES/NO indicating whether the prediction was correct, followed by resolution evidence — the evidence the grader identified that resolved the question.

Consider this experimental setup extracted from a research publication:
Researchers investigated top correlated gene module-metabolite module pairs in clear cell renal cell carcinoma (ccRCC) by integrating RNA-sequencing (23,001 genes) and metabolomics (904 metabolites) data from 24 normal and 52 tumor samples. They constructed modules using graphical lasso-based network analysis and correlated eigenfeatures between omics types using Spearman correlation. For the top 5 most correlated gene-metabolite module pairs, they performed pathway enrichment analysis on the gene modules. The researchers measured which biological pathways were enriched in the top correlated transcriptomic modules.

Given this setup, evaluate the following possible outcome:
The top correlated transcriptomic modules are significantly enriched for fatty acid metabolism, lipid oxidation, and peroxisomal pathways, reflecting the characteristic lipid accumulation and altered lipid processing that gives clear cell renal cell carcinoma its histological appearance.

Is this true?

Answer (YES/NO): NO